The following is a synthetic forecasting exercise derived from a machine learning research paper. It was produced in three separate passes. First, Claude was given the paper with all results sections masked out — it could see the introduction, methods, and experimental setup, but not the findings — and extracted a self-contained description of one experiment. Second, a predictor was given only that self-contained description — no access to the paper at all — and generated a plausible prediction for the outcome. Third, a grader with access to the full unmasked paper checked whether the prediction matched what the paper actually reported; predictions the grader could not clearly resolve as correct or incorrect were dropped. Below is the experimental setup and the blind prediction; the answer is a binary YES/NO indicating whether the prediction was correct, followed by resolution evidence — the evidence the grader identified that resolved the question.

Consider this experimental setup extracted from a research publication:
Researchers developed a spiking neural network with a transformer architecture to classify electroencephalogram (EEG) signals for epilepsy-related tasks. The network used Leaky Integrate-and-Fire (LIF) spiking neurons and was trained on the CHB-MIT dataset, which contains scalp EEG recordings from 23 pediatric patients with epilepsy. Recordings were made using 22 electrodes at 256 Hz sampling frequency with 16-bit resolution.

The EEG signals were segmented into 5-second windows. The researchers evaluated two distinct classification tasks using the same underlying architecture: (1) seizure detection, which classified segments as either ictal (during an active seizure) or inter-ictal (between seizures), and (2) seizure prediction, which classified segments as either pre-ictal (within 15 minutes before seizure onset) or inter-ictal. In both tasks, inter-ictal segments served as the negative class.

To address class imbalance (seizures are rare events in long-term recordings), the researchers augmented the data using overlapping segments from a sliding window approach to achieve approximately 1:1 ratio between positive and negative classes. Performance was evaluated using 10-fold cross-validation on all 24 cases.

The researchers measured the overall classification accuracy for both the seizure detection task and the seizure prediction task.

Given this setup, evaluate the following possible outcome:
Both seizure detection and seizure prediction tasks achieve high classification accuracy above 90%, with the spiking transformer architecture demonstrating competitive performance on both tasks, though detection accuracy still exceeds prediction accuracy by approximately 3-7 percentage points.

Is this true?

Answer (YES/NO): YES